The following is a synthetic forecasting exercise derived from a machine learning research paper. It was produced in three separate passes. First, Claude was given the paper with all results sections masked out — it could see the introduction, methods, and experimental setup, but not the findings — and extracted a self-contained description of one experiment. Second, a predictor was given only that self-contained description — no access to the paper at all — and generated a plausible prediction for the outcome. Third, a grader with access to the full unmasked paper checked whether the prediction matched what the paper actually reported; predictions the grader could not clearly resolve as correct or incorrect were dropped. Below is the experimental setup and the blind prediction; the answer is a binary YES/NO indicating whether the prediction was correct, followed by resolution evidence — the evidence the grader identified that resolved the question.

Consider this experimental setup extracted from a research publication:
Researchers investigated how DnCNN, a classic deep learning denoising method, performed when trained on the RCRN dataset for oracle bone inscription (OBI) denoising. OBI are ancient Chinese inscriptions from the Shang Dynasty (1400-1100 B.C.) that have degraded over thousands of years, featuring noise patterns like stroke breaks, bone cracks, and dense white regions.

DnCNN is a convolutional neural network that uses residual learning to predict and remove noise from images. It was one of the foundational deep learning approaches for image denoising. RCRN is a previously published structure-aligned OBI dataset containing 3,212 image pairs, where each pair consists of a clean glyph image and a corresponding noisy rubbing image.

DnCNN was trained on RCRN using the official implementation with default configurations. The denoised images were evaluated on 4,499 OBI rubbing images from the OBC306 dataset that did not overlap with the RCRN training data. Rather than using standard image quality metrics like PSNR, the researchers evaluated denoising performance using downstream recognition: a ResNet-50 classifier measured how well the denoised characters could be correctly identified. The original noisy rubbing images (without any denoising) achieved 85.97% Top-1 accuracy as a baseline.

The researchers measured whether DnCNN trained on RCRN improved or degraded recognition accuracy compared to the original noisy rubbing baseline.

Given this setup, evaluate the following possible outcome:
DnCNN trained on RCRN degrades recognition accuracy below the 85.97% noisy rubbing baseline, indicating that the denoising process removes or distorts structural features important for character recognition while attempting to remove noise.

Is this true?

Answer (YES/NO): YES